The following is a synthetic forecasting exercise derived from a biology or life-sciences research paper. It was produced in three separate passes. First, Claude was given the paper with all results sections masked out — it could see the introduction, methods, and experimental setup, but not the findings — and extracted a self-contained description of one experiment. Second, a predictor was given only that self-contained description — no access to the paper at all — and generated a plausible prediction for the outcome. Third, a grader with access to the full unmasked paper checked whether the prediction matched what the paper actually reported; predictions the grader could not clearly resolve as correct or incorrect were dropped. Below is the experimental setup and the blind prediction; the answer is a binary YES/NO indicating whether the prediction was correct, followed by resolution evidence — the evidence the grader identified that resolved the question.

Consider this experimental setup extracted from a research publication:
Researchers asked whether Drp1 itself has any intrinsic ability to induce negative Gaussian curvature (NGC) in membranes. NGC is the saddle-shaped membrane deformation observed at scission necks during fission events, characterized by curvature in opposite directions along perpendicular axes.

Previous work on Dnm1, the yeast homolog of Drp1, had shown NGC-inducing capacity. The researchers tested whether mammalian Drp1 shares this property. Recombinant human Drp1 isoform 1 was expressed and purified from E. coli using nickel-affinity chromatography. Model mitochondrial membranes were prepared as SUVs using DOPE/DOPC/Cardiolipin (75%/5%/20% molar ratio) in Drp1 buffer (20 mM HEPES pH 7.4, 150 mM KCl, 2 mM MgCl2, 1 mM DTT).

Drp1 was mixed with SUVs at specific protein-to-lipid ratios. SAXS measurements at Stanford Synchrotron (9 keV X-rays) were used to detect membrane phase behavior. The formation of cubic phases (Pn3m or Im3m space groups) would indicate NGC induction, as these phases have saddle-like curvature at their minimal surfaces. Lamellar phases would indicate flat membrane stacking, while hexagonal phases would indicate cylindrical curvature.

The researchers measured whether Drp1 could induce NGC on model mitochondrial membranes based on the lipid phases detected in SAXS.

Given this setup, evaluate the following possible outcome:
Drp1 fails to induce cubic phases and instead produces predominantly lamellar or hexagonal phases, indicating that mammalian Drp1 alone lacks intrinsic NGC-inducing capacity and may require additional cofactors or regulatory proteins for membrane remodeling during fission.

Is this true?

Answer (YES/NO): NO